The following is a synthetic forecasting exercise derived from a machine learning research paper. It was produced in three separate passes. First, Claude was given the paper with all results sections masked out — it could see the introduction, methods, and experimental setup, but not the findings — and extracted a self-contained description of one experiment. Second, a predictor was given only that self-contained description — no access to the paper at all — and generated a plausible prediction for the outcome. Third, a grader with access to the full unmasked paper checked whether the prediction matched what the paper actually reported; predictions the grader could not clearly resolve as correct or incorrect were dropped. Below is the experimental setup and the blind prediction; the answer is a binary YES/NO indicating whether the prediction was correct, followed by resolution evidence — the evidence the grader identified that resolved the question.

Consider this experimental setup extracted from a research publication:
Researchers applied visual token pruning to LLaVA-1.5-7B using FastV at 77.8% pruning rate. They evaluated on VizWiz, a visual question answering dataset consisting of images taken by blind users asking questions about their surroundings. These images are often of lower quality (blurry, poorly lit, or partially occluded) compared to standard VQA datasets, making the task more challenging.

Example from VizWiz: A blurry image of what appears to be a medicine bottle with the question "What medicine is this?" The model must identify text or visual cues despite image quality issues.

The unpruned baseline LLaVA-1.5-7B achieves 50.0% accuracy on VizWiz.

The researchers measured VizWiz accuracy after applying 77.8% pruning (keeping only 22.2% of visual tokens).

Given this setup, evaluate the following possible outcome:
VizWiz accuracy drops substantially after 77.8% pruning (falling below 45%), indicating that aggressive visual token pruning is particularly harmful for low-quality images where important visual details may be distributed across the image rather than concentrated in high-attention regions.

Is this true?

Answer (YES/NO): NO